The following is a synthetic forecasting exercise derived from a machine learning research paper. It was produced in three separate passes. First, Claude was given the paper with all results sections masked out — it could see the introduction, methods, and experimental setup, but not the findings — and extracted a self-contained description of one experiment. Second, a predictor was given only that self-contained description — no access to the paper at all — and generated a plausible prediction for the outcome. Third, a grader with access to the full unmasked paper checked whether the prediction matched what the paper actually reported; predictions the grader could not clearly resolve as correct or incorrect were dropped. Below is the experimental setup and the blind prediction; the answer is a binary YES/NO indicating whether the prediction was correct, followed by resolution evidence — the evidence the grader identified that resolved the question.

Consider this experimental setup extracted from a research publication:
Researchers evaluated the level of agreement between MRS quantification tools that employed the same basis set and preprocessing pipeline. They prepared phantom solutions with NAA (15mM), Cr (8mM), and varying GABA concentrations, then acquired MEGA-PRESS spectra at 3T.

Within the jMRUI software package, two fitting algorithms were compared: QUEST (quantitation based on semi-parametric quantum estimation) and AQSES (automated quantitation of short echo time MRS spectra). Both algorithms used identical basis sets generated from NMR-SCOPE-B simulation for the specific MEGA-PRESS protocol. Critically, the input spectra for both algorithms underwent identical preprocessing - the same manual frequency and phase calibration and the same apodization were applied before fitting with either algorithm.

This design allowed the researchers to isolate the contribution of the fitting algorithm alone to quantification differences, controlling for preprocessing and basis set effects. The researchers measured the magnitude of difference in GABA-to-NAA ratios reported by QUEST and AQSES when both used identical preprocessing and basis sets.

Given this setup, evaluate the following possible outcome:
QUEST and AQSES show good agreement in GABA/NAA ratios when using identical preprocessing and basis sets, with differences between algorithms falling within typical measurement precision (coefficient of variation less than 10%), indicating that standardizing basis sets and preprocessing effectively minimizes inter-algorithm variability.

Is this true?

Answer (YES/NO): YES